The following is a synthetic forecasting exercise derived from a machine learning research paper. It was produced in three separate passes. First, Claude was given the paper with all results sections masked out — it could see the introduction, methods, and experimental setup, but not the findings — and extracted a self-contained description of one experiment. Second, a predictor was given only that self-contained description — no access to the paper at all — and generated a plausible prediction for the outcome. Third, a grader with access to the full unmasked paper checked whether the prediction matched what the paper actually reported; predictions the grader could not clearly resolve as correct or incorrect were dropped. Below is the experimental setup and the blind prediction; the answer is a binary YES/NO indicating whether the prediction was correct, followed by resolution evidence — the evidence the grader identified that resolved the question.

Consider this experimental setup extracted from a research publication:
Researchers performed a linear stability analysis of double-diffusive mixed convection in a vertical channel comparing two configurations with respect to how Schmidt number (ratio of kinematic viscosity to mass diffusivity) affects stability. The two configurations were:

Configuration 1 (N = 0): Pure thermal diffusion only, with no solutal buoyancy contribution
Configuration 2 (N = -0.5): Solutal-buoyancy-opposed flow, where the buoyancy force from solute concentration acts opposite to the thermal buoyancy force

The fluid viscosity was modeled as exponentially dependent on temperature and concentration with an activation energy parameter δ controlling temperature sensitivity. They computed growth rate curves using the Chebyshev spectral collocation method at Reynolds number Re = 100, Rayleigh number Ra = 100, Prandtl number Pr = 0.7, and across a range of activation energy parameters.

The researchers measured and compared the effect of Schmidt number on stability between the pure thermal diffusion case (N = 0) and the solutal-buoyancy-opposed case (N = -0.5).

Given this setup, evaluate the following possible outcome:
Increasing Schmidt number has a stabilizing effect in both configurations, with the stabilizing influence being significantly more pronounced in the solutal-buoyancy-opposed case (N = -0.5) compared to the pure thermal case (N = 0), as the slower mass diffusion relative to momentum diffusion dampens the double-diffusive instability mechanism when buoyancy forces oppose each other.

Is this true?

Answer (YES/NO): NO